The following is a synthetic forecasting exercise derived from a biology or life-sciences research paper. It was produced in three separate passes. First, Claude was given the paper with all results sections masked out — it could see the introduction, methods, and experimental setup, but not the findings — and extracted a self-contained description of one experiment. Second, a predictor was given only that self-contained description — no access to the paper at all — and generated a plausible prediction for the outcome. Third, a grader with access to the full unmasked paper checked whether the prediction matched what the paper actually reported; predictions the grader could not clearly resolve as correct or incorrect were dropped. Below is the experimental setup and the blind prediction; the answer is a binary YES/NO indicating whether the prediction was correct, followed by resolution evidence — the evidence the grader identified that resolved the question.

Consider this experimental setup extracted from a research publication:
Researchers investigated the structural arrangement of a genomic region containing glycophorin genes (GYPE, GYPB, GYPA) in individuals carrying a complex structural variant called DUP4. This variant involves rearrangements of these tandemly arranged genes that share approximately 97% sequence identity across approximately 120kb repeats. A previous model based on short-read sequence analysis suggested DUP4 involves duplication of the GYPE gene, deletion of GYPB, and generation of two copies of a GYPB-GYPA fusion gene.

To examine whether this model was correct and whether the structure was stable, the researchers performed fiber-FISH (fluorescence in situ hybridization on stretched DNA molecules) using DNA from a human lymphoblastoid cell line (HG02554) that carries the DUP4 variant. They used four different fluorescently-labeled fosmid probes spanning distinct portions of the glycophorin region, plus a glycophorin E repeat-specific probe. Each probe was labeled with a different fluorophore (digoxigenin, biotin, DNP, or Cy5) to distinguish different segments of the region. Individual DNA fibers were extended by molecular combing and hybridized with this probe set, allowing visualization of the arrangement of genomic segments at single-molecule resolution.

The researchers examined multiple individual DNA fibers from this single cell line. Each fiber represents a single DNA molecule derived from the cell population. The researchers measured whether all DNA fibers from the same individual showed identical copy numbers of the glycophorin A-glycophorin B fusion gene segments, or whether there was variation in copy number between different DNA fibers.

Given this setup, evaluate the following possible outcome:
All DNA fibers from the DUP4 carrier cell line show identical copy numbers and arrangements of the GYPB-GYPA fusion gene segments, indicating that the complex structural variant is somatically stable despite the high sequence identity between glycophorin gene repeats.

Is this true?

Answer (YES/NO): NO